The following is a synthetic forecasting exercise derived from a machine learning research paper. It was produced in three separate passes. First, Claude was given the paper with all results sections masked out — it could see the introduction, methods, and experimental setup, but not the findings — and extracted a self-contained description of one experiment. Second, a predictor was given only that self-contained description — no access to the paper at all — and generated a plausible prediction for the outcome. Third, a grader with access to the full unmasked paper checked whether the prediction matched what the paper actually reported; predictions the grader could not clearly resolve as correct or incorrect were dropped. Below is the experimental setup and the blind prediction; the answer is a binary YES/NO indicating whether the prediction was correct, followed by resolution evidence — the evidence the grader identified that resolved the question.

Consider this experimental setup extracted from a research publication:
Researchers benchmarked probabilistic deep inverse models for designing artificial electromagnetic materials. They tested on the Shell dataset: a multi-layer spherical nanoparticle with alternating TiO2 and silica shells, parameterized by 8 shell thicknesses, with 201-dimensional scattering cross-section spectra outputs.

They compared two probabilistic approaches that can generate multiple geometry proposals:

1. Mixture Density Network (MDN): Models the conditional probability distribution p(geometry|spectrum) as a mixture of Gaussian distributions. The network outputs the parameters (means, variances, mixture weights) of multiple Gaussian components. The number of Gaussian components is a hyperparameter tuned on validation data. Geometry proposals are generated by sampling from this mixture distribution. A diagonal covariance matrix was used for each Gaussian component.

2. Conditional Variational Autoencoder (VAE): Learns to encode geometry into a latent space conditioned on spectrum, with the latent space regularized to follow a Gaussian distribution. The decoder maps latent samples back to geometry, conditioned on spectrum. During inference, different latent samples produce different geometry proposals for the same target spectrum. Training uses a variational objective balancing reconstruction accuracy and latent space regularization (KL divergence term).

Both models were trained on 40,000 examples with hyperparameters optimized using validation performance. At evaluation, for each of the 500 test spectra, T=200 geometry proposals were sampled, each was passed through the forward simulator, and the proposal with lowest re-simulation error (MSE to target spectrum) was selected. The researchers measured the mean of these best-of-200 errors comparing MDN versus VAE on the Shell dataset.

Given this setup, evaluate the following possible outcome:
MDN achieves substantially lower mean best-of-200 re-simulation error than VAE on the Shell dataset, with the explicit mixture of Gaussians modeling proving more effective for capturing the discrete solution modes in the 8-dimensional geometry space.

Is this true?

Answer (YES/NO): NO